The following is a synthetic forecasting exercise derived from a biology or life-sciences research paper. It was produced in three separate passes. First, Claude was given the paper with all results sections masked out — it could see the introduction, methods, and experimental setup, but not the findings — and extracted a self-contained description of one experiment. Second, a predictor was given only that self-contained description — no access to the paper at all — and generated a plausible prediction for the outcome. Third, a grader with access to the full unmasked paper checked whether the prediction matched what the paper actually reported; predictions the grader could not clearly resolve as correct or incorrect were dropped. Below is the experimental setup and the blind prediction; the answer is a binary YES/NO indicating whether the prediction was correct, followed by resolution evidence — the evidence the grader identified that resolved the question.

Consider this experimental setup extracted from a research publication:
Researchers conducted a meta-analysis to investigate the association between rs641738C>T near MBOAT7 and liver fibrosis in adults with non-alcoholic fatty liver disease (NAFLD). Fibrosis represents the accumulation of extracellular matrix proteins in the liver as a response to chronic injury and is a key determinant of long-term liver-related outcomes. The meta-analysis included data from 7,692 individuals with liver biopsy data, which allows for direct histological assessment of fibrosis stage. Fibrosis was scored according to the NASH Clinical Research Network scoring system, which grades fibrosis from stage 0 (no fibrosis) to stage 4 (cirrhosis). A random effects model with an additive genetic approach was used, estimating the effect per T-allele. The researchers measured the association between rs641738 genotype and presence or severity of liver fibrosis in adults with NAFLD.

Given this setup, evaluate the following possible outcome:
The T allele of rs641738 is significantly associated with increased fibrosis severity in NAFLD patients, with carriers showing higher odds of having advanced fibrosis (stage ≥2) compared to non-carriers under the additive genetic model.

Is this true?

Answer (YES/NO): NO